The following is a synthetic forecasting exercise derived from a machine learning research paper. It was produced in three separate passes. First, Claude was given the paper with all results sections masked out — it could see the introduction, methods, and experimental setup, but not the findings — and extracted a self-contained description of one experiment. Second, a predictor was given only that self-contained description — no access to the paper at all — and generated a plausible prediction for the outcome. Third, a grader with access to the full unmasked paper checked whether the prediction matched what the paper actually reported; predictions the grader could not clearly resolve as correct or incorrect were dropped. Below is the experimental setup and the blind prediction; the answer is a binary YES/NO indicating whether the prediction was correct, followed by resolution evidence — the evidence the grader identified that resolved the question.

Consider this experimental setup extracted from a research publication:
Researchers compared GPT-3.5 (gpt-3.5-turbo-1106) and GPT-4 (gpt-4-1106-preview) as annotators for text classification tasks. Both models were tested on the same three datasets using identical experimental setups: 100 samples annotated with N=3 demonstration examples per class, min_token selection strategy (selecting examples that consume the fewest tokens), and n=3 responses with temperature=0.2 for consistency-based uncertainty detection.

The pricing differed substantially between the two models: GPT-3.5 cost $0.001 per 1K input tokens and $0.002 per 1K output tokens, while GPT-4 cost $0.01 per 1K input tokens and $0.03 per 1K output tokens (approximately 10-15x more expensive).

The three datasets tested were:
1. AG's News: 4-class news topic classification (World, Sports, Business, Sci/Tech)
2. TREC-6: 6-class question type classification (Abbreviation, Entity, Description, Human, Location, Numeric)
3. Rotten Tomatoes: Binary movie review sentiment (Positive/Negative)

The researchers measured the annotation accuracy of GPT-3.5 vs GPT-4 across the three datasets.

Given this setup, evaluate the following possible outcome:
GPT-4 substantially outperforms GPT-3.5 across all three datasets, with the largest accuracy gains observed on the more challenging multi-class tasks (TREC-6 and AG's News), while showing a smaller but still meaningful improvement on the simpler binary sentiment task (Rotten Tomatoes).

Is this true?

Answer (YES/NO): NO